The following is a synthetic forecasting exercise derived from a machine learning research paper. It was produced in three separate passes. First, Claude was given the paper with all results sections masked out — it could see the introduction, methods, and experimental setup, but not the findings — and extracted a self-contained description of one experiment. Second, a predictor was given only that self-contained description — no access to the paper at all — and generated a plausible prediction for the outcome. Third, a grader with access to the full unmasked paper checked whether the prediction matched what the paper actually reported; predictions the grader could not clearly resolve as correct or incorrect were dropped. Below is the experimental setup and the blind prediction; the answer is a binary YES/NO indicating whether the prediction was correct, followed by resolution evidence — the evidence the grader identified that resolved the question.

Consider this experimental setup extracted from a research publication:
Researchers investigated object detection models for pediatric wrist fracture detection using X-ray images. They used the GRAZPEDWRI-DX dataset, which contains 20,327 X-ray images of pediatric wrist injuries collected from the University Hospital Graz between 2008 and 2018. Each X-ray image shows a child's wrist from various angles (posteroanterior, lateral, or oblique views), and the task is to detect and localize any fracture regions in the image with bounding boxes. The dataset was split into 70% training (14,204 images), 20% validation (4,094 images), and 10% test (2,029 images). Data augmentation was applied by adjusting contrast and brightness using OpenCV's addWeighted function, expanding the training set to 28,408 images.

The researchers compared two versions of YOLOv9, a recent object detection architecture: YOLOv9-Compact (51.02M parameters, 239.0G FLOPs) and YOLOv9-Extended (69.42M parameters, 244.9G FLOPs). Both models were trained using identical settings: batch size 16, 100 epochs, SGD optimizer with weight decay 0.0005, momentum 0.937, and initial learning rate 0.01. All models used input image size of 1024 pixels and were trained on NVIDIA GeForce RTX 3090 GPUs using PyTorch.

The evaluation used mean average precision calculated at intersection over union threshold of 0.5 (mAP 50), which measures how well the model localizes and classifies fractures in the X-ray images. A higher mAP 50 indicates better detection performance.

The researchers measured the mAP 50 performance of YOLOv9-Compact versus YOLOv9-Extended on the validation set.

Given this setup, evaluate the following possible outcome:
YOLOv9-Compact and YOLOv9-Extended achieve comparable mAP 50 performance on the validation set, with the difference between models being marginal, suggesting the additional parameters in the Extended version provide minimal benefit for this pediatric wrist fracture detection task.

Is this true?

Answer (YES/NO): YES